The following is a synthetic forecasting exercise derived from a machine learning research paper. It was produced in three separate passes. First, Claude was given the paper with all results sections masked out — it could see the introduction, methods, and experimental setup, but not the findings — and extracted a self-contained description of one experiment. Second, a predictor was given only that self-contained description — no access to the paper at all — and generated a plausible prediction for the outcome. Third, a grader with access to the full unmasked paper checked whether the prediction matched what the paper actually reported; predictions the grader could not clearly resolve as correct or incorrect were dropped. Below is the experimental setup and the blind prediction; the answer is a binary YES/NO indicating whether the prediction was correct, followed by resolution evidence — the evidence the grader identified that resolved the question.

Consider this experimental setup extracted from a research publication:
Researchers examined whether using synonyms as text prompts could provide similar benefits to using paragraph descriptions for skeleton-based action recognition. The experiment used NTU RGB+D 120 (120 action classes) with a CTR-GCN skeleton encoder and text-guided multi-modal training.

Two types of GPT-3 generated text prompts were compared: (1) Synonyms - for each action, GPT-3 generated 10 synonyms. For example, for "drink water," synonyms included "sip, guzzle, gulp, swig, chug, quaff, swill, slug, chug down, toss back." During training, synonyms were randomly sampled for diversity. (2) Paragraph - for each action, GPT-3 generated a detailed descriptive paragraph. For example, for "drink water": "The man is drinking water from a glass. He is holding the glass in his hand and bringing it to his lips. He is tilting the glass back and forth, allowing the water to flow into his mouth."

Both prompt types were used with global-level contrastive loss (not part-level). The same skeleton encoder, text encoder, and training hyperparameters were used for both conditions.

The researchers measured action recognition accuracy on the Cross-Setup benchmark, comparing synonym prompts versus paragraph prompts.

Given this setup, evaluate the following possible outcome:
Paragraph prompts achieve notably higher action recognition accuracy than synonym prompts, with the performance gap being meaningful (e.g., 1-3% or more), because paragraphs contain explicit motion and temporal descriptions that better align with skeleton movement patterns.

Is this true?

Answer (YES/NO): NO